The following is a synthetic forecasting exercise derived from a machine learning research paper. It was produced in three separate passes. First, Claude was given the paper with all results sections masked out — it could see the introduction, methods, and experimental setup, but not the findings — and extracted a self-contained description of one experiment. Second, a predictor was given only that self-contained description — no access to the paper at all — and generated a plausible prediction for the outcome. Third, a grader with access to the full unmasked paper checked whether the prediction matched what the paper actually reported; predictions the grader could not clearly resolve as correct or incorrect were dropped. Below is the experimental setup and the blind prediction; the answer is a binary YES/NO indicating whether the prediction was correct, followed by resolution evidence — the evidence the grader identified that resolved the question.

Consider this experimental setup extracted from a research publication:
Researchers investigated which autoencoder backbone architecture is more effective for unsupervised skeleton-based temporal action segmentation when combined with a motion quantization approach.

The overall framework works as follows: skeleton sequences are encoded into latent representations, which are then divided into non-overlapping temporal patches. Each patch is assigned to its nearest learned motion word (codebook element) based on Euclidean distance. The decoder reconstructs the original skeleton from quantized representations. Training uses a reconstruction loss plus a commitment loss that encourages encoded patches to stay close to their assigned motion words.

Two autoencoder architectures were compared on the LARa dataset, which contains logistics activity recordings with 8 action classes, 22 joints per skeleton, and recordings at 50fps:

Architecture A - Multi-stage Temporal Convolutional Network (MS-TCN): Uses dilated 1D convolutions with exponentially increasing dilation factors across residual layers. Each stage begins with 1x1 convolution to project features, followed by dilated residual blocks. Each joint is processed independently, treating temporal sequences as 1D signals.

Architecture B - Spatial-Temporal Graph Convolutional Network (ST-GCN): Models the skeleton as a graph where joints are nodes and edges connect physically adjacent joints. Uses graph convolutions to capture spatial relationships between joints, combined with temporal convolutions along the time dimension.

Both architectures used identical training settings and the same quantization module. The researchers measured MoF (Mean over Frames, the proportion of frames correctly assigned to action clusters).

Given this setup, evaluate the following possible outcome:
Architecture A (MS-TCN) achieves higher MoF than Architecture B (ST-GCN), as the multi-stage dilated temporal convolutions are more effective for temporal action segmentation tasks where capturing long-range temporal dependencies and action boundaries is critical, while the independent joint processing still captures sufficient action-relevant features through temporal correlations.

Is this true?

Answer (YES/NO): YES